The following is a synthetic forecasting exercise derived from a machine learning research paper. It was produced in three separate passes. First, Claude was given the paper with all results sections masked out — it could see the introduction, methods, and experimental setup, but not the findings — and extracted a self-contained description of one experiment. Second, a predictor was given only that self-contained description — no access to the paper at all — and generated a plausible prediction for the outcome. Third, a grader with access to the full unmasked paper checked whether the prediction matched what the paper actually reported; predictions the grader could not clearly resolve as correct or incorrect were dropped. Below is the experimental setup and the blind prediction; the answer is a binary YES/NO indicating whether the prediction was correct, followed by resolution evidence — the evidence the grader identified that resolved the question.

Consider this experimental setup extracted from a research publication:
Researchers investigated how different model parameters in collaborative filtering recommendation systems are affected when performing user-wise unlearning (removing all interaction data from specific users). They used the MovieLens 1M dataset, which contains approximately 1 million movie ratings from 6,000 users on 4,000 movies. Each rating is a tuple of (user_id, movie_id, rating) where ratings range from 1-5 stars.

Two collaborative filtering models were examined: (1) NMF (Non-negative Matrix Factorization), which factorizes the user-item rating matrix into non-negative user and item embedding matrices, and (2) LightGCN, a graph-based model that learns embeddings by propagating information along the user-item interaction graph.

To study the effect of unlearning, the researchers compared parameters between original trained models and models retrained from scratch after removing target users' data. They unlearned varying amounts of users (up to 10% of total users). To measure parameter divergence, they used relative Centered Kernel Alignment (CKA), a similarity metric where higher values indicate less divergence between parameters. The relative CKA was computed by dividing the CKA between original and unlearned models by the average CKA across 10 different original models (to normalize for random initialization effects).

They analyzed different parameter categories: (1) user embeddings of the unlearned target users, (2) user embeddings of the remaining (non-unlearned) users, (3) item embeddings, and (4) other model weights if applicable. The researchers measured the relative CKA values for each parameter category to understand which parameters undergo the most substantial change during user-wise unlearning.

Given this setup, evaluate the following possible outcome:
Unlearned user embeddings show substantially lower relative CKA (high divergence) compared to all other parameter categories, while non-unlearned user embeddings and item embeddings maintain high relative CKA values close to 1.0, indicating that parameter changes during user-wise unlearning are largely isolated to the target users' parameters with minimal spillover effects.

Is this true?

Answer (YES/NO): YES